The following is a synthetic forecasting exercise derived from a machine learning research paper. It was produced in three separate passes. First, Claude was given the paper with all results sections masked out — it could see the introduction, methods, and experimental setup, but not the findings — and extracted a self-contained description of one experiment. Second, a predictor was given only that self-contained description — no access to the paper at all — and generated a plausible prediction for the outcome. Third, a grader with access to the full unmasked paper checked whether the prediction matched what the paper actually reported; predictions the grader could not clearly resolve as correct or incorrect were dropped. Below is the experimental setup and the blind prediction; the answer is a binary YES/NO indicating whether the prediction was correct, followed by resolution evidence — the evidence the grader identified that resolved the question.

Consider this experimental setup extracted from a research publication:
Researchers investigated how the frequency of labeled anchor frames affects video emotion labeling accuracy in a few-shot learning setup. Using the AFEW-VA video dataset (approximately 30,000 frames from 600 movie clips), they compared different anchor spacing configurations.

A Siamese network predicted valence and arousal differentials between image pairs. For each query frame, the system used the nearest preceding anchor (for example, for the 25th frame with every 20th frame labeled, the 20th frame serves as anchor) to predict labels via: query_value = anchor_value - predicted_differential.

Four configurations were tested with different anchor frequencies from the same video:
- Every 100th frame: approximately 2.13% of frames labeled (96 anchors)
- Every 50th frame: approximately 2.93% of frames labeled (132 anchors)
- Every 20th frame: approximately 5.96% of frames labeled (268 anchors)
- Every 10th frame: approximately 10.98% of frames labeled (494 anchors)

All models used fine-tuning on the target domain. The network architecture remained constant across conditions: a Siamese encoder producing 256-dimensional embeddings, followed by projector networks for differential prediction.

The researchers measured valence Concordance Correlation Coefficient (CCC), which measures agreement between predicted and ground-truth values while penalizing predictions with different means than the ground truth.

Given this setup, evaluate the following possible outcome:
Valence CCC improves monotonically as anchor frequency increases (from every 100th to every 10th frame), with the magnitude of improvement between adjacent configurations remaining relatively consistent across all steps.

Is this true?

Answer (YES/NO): NO